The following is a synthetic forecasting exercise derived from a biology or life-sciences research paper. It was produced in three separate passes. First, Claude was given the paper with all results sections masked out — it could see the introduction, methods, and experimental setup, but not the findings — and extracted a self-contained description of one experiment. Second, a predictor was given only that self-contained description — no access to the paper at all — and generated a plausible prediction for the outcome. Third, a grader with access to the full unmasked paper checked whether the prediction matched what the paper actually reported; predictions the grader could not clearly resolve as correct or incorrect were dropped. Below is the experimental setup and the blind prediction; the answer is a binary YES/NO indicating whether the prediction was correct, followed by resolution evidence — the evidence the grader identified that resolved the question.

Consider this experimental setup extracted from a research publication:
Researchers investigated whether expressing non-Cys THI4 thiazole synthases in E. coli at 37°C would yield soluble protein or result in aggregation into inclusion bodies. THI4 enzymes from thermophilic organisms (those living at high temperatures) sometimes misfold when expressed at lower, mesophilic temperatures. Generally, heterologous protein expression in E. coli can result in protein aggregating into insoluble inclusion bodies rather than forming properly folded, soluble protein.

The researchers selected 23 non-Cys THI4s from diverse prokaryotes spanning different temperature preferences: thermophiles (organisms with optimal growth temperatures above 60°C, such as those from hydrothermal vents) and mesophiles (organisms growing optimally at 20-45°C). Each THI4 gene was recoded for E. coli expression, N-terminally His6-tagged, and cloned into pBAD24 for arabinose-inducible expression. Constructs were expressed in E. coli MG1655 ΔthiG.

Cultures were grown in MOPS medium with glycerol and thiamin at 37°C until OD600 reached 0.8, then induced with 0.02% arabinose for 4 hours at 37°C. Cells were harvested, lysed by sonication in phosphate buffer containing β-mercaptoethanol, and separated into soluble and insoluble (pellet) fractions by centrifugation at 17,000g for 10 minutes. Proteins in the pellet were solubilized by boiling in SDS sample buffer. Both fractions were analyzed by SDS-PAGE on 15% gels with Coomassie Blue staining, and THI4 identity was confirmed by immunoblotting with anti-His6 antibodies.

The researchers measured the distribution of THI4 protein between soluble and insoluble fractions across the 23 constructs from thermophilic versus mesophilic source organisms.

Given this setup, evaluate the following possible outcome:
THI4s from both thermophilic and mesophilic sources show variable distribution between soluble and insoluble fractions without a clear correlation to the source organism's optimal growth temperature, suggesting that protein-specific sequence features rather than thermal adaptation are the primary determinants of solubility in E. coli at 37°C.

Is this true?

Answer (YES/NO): NO